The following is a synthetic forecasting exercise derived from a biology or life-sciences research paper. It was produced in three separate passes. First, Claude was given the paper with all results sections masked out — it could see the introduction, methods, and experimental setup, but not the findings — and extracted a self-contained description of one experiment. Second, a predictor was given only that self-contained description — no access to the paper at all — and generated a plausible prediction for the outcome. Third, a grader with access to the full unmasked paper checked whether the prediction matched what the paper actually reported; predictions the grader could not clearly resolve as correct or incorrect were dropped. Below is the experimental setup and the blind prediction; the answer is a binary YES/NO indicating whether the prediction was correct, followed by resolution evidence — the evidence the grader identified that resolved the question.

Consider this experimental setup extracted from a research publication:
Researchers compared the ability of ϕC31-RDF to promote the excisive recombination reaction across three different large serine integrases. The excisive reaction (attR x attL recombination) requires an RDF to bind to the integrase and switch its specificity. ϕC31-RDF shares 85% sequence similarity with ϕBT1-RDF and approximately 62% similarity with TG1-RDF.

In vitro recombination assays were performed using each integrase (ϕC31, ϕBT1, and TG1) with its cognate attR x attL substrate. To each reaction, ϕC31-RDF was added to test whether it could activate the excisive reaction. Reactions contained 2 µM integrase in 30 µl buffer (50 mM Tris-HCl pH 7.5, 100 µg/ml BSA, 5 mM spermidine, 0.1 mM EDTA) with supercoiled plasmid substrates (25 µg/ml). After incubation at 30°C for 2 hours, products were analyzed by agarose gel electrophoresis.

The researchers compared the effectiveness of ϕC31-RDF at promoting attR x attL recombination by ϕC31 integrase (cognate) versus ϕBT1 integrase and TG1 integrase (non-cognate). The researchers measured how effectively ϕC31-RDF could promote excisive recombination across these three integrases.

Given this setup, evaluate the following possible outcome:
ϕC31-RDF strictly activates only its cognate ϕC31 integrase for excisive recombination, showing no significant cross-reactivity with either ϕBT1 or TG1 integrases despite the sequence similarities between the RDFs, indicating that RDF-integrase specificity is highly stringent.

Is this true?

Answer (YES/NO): NO